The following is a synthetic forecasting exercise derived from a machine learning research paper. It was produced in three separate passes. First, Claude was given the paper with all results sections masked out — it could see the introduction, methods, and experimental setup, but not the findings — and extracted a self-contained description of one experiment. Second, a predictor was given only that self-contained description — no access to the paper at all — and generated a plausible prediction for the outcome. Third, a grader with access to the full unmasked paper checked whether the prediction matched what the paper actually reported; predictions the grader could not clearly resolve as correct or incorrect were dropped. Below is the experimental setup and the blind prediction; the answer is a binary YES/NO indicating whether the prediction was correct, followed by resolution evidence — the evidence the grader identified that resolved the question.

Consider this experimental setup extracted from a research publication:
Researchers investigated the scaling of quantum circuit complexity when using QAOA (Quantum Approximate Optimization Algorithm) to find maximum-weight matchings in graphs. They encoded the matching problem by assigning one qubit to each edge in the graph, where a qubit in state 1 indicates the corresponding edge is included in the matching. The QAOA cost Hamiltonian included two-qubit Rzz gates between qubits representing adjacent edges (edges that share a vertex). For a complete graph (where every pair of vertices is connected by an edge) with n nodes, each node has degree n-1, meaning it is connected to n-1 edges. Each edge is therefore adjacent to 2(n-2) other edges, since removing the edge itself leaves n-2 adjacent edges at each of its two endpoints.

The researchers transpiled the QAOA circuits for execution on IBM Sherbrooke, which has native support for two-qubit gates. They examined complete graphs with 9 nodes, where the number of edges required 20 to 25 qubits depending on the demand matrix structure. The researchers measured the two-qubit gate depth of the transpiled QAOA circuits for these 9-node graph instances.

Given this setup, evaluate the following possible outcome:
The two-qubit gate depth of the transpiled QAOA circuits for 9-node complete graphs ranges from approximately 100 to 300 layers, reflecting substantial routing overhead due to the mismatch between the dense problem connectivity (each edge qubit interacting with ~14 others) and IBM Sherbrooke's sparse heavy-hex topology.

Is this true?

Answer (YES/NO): YES